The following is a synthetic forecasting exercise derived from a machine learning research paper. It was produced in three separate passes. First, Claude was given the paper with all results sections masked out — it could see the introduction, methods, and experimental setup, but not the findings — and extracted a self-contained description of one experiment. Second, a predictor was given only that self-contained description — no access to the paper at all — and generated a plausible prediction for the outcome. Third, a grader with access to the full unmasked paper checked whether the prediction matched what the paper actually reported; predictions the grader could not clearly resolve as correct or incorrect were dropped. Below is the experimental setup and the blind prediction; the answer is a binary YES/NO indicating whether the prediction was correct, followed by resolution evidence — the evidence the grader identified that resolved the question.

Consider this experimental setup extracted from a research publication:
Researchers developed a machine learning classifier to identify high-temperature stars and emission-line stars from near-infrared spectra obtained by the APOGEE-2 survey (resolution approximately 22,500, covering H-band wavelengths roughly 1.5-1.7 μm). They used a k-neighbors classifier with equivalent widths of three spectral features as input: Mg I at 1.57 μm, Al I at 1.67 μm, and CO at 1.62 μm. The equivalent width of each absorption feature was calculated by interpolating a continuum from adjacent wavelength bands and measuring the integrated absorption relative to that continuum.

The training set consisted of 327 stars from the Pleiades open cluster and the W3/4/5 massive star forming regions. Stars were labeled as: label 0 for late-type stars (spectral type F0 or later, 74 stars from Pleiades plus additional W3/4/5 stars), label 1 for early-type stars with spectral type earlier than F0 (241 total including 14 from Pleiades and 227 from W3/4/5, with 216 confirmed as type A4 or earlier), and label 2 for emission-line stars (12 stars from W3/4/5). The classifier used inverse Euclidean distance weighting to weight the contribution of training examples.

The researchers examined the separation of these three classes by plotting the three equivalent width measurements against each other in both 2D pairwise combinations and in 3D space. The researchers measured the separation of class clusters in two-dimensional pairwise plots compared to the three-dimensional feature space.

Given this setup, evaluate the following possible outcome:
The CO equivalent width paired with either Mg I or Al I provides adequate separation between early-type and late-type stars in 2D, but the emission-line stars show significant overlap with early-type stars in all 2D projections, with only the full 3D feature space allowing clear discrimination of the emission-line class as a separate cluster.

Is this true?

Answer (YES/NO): NO